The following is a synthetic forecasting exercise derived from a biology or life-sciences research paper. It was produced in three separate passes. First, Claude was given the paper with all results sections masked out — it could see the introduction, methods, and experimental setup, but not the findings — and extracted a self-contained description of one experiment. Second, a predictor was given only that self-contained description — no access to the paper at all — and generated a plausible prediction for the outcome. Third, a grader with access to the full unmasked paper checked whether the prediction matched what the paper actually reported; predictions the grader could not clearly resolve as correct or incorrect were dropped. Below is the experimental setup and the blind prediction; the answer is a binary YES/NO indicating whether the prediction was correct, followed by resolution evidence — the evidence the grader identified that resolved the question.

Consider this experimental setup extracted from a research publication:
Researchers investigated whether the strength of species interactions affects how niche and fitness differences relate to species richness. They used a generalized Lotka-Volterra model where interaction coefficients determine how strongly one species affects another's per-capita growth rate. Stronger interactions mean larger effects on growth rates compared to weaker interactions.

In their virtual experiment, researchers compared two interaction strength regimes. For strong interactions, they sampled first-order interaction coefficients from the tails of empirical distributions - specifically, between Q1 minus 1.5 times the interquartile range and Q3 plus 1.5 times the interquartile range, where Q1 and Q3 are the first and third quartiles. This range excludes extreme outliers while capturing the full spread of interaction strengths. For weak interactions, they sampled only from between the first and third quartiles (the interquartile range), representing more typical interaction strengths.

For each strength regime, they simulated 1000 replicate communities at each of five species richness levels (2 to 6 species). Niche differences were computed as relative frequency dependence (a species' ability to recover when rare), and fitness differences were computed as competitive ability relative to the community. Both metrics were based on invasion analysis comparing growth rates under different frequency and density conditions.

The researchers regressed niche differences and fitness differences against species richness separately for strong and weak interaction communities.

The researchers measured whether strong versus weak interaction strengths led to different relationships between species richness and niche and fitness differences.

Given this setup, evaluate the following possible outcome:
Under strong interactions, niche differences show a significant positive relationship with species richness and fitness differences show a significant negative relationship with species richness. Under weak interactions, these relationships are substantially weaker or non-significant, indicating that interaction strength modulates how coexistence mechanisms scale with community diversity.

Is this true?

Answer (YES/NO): NO